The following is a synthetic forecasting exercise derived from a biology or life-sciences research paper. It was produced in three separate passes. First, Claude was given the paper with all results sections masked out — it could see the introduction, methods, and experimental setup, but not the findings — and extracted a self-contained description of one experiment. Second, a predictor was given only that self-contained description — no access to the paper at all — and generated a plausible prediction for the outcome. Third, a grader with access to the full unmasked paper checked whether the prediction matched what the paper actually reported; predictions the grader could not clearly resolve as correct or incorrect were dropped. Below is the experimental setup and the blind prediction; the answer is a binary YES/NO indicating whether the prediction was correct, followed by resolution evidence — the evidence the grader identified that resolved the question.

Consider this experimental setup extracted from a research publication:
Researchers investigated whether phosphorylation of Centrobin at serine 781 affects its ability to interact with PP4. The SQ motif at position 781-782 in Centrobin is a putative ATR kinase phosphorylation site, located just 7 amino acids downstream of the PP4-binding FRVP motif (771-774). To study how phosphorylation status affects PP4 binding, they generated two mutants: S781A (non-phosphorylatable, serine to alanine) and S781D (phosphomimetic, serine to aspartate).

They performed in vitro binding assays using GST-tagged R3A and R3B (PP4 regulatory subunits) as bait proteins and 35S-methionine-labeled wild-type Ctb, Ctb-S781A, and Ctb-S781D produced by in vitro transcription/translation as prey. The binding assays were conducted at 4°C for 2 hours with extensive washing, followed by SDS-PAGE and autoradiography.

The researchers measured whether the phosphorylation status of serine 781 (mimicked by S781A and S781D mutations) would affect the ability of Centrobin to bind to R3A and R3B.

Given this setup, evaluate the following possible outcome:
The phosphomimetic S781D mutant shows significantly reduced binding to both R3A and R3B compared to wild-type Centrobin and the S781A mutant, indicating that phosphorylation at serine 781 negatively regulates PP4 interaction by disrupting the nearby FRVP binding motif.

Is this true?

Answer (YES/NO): NO